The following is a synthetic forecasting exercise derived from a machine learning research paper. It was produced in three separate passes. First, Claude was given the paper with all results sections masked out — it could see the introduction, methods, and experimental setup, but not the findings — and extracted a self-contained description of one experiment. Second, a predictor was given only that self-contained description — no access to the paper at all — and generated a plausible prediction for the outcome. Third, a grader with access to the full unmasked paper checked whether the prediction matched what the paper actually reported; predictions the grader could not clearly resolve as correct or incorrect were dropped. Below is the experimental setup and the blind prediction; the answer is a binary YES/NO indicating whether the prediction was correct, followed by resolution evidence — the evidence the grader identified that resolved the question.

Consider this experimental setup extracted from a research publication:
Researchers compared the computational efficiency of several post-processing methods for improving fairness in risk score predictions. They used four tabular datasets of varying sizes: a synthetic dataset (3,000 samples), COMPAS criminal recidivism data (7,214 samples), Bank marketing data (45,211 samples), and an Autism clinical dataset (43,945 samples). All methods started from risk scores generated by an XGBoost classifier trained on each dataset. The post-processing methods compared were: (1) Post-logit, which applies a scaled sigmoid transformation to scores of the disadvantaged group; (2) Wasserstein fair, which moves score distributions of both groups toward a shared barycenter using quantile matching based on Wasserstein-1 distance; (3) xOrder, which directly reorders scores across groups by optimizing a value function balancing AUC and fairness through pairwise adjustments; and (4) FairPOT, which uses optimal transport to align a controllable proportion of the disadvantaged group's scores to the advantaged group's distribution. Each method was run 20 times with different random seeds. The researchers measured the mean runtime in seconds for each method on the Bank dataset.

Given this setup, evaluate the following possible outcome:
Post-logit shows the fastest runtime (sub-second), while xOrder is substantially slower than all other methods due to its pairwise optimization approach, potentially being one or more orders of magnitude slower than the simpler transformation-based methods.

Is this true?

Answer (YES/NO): NO